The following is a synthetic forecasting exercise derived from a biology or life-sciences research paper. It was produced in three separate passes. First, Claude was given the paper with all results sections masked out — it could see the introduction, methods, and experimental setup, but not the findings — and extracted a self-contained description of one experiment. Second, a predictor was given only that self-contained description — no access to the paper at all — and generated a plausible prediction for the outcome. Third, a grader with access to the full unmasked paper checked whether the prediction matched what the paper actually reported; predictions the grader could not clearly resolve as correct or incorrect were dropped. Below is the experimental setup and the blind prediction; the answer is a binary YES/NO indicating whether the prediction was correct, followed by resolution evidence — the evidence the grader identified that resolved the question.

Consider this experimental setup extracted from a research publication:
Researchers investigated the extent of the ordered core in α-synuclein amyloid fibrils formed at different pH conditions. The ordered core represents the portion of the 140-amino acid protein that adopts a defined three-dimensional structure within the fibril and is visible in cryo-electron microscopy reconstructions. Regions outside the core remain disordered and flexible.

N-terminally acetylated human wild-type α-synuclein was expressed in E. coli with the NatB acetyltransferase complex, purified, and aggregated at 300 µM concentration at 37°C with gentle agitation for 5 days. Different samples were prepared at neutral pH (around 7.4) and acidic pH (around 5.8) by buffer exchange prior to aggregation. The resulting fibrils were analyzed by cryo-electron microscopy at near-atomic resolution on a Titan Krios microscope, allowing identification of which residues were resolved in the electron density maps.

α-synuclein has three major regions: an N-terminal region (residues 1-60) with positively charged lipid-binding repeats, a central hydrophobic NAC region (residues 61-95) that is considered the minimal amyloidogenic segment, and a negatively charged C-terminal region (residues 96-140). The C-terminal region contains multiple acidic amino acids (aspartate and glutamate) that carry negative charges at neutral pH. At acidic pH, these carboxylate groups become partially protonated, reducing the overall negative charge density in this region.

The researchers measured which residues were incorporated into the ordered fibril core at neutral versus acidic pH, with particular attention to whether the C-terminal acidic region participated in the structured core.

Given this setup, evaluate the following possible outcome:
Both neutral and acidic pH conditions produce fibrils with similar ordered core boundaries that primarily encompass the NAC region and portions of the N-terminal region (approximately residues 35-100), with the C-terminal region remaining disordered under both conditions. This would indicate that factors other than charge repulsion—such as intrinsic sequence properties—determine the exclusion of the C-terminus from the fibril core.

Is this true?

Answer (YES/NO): YES